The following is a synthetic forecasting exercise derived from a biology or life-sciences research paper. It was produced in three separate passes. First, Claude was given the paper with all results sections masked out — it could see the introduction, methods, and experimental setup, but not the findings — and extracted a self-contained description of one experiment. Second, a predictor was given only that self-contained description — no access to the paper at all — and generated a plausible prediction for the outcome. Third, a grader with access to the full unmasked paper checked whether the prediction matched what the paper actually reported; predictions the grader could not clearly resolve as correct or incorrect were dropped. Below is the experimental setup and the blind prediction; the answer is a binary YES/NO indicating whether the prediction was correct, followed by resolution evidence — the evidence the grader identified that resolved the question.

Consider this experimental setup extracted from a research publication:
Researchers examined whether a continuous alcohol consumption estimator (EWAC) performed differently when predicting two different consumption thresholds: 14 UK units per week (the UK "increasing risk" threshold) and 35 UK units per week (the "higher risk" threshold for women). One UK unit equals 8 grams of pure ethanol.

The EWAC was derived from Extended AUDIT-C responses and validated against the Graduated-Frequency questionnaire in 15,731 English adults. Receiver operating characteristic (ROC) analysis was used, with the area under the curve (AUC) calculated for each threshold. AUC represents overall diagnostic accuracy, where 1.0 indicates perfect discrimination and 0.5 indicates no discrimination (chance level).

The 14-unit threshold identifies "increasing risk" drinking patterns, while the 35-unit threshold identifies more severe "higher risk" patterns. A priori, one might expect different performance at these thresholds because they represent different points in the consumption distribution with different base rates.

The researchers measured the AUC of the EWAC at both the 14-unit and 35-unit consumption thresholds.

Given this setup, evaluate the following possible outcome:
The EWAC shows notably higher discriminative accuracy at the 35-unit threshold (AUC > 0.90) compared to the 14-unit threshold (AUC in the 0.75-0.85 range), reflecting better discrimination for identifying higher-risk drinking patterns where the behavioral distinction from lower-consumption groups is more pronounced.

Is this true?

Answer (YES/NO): NO